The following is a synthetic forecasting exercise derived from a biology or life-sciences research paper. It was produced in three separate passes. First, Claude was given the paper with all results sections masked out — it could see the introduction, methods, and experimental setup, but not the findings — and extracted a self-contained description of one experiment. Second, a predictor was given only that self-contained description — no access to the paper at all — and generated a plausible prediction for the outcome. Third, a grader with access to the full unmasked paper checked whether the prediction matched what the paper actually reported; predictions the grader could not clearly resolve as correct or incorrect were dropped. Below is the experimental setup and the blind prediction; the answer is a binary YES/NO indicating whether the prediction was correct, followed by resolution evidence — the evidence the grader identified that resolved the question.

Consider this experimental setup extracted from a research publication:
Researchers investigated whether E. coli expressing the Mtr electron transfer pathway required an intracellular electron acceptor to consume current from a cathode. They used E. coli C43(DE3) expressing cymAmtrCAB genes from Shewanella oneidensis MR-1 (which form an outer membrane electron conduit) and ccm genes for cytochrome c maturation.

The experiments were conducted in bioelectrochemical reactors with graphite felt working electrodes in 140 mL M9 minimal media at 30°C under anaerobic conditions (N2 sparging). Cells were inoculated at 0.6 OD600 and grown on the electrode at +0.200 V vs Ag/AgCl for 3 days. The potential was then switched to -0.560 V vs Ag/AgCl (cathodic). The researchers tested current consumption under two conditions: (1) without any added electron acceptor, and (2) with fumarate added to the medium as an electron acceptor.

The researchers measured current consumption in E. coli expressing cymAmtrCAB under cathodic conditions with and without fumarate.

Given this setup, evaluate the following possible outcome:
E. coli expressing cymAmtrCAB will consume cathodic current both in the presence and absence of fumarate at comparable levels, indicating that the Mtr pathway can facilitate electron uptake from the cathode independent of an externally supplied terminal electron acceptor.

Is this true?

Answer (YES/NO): NO